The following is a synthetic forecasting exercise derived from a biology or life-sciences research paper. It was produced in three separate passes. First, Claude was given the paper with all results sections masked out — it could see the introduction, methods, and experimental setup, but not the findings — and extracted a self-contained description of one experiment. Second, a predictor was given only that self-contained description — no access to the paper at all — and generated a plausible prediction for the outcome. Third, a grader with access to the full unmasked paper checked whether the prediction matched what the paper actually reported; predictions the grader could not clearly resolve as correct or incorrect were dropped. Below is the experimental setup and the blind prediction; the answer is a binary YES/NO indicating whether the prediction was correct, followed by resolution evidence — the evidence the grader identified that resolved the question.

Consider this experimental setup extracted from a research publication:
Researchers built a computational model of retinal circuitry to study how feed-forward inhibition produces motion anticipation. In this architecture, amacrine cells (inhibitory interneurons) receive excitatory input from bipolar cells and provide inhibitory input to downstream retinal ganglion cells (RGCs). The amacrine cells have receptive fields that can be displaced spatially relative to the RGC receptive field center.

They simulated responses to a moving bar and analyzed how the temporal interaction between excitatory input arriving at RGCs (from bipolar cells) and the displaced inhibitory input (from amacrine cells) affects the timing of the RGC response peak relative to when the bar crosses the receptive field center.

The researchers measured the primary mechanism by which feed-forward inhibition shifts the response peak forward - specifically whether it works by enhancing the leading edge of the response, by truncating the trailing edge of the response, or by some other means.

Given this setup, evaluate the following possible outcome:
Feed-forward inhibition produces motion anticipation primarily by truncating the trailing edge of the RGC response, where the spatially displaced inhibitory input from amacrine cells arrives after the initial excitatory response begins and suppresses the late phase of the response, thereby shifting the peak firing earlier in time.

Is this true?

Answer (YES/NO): YES